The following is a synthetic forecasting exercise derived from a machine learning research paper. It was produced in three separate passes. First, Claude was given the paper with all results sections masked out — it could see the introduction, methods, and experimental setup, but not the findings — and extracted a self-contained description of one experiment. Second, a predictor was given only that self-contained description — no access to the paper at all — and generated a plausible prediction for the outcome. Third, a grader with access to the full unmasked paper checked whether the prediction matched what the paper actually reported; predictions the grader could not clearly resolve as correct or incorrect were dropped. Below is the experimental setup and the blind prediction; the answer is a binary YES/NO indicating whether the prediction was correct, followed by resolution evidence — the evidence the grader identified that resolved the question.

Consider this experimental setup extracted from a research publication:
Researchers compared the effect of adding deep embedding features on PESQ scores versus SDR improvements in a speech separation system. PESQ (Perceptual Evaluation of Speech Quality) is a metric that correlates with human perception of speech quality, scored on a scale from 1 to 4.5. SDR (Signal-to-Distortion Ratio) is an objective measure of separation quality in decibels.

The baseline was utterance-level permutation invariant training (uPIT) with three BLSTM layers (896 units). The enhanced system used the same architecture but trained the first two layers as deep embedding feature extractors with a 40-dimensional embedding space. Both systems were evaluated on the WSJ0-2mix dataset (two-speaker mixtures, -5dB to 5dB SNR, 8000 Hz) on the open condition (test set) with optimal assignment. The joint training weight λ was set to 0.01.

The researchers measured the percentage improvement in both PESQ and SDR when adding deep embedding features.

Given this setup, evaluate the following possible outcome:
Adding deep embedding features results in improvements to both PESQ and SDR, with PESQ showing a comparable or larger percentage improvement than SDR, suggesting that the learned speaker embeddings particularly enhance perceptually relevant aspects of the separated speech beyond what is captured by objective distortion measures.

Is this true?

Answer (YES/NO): YES